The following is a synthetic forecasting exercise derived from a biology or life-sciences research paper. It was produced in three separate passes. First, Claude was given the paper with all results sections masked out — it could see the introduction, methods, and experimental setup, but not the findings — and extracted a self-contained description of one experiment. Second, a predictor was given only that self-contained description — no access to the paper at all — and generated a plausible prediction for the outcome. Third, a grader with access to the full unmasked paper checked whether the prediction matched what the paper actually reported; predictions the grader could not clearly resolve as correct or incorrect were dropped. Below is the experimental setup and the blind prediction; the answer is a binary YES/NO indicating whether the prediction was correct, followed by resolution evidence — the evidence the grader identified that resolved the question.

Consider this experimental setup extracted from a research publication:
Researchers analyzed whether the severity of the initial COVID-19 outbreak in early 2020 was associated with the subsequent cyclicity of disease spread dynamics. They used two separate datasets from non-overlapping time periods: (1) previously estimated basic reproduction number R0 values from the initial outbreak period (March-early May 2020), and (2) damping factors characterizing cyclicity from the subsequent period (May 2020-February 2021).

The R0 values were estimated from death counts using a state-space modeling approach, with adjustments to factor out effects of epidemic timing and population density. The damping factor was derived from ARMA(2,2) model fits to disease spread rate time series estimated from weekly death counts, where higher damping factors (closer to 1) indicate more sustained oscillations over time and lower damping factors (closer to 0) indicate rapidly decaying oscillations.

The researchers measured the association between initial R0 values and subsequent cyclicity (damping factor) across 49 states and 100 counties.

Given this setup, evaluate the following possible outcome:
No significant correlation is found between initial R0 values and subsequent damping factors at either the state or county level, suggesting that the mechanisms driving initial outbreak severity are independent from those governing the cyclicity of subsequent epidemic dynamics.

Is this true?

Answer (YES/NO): NO